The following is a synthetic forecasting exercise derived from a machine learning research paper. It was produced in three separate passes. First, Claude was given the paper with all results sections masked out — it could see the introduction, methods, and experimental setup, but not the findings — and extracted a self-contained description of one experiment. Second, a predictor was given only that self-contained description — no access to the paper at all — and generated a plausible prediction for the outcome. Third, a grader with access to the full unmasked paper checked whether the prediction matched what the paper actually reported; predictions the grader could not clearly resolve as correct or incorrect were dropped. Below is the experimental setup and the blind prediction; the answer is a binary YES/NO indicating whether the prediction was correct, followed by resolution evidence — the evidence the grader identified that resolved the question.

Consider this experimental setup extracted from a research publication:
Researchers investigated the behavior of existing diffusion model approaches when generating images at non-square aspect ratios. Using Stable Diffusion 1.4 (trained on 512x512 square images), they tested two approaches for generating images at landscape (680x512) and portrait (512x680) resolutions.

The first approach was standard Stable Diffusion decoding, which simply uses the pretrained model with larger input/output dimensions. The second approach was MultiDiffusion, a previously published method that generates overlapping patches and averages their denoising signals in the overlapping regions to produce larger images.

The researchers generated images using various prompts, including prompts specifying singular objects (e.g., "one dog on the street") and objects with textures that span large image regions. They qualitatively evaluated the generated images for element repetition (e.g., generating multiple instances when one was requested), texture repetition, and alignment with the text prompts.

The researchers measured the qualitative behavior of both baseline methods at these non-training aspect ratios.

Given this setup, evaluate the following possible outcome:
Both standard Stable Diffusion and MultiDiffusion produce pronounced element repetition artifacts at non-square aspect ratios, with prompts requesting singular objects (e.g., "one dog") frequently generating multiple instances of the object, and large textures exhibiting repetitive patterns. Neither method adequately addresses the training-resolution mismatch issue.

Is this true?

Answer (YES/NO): YES